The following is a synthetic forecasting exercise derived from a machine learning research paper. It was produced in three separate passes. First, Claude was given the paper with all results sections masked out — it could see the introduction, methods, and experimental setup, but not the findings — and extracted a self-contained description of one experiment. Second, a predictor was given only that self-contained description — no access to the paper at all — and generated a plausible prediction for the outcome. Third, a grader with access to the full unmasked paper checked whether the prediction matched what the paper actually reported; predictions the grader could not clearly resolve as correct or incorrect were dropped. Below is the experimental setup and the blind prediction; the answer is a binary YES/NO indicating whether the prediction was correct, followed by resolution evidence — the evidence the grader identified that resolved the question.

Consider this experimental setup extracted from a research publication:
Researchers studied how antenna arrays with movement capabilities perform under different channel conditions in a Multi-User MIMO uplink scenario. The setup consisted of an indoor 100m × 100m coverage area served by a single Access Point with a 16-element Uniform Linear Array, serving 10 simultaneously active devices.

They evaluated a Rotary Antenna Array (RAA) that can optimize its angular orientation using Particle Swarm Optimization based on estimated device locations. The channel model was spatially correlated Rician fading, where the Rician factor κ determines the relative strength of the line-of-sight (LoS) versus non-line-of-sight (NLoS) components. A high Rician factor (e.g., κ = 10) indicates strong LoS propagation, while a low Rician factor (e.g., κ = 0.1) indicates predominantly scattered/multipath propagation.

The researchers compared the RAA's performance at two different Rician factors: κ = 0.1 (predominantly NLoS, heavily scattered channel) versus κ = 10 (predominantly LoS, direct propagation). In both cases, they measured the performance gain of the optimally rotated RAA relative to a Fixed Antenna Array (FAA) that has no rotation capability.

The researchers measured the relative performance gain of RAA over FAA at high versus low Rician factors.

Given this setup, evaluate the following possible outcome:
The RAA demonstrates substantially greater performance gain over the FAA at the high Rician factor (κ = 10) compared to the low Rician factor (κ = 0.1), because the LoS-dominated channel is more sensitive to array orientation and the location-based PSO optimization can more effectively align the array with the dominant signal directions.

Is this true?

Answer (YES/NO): YES